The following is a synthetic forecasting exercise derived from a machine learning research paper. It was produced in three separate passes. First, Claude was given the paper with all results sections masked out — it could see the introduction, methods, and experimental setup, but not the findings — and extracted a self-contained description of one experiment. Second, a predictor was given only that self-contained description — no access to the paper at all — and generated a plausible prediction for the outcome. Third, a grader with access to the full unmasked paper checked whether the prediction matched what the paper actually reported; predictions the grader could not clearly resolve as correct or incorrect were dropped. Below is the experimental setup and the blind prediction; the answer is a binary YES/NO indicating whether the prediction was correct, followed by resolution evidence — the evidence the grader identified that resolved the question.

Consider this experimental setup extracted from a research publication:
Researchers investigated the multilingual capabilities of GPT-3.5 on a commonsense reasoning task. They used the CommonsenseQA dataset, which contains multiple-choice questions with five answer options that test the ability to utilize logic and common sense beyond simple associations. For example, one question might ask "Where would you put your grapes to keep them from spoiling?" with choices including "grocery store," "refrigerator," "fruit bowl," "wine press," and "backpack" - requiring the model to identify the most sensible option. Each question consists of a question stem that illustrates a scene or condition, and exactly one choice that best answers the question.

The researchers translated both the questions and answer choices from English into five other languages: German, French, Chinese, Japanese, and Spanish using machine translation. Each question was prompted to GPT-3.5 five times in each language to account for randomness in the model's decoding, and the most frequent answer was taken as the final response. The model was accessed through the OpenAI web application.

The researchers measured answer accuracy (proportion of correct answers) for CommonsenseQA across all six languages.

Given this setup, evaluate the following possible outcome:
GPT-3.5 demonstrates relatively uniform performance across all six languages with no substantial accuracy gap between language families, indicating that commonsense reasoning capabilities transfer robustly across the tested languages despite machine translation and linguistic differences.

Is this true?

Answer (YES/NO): NO